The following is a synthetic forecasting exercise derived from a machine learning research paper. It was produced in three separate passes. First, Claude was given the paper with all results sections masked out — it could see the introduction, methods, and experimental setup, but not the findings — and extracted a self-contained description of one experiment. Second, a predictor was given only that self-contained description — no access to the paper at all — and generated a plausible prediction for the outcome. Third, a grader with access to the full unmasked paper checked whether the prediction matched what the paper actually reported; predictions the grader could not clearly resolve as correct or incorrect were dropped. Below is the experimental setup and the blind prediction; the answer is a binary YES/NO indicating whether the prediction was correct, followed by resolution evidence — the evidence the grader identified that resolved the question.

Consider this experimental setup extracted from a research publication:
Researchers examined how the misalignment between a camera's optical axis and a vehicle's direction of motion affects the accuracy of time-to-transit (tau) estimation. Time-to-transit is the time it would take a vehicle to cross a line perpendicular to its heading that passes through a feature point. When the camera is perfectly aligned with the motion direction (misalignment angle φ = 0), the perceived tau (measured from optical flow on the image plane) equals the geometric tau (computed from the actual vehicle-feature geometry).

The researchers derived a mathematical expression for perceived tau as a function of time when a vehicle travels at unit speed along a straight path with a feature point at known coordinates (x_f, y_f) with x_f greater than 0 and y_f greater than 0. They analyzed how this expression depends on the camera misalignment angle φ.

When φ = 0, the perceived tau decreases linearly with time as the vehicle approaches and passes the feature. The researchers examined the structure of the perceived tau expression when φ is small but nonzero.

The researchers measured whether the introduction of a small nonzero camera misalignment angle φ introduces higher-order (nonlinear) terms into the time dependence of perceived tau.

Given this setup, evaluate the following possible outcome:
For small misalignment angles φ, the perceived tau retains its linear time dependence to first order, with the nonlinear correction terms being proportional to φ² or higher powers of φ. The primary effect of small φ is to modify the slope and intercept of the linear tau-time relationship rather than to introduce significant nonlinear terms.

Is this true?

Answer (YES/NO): NO